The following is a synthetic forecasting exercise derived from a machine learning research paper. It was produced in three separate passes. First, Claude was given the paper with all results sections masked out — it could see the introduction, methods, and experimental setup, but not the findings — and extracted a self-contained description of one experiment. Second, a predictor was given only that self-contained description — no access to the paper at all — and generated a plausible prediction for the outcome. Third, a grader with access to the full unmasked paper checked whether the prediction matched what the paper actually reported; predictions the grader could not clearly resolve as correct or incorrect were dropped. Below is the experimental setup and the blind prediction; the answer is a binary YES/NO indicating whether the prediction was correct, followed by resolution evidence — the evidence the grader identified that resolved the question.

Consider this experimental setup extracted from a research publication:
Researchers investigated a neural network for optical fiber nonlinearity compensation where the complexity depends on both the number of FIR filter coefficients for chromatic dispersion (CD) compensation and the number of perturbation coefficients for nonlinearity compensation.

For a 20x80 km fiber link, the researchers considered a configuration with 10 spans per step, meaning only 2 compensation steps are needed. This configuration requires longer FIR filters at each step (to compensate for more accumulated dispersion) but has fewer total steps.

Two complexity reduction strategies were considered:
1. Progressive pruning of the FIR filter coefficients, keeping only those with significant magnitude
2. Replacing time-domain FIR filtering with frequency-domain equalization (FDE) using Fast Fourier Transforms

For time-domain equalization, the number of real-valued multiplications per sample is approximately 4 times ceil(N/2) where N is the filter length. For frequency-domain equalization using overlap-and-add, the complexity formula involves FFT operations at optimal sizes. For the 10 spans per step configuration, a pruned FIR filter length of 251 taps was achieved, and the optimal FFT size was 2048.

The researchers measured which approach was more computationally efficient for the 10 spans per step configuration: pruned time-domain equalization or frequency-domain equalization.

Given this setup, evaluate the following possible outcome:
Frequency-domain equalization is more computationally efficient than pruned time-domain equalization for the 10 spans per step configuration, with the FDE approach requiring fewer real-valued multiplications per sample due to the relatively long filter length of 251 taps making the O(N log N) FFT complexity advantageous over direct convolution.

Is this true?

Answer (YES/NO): YES